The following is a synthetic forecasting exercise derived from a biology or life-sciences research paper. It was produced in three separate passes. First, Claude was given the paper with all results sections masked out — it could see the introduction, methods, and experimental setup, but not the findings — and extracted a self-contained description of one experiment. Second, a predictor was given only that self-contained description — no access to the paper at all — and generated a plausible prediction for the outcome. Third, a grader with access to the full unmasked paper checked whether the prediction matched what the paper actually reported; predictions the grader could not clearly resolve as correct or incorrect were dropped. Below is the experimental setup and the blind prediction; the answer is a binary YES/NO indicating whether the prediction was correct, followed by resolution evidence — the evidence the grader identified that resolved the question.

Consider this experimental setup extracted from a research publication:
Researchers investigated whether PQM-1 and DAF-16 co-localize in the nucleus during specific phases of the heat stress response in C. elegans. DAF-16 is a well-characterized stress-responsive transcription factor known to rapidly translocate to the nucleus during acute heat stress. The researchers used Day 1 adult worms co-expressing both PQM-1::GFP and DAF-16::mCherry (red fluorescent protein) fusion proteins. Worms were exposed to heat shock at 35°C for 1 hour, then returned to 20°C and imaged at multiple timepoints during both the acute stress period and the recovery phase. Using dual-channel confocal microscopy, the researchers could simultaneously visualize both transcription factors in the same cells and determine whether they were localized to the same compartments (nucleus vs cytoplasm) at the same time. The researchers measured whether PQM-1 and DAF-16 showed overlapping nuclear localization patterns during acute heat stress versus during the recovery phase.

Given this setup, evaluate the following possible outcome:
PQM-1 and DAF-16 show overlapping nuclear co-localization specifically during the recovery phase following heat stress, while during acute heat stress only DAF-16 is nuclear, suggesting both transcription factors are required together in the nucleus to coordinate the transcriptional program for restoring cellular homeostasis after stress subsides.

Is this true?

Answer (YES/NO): YES